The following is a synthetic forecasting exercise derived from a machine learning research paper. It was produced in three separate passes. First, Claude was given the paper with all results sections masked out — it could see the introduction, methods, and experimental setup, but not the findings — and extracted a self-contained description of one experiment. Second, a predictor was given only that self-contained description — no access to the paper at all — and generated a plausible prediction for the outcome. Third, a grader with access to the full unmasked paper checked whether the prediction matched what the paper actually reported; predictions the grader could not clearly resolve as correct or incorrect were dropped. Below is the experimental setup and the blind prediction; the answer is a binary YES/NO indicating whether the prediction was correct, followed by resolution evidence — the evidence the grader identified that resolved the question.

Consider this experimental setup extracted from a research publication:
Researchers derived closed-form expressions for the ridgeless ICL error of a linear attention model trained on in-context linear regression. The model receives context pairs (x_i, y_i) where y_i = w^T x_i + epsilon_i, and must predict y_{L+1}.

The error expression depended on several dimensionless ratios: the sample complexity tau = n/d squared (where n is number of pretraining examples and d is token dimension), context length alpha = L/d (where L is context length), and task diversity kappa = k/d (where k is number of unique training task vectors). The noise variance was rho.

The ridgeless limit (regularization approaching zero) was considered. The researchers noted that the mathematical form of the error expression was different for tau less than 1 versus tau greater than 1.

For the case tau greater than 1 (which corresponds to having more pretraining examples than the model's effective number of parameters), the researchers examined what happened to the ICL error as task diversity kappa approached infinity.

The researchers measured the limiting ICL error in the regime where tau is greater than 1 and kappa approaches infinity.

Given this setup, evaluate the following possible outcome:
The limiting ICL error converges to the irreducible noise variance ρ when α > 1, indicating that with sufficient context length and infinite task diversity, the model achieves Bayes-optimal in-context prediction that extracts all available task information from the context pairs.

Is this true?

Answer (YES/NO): NO